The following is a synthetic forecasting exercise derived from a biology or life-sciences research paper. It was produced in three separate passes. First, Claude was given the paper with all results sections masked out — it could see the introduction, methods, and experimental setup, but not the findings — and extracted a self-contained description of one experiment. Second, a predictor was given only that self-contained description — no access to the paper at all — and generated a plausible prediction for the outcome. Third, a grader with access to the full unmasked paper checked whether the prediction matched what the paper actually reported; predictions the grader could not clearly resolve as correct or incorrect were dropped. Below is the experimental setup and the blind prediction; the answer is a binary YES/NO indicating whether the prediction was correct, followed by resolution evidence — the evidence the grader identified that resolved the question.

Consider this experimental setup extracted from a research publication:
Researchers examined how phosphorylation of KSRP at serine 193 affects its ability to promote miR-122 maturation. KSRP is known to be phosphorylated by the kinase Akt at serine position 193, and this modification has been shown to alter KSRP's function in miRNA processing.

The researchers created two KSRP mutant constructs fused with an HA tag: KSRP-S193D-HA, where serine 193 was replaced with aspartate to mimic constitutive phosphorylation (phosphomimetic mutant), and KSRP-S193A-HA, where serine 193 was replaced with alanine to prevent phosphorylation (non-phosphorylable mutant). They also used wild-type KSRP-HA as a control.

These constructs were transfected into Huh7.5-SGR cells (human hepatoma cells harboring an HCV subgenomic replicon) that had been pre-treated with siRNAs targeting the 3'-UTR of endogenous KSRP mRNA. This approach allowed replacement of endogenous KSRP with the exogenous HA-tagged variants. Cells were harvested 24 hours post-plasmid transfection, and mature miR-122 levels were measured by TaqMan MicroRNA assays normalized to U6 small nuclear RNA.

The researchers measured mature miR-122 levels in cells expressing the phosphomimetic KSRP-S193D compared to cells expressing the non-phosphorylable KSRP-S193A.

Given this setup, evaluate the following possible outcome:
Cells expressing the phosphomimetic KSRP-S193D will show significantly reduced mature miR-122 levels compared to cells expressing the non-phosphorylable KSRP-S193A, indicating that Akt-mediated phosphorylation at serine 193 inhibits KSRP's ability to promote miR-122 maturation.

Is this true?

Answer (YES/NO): NO